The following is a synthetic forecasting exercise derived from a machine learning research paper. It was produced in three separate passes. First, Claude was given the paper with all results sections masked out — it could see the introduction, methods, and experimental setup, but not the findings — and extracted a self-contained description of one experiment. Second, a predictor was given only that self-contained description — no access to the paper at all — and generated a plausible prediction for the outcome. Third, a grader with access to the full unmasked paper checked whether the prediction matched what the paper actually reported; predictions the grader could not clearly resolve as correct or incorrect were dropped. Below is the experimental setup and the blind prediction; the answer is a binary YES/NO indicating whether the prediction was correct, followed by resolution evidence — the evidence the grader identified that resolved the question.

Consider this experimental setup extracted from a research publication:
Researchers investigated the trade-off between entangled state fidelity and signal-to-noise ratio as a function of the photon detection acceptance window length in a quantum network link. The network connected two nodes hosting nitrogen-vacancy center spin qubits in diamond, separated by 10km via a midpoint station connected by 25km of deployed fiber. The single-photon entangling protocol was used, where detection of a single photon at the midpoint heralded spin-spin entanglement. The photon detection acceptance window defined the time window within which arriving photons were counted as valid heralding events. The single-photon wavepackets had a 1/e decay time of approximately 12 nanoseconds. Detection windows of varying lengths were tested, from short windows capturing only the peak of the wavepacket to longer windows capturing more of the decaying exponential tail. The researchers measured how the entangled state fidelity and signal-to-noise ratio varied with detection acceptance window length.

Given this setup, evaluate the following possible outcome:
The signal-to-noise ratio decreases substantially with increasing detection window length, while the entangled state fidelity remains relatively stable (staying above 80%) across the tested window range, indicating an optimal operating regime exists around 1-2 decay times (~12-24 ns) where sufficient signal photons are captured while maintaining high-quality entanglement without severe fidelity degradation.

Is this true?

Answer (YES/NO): NO